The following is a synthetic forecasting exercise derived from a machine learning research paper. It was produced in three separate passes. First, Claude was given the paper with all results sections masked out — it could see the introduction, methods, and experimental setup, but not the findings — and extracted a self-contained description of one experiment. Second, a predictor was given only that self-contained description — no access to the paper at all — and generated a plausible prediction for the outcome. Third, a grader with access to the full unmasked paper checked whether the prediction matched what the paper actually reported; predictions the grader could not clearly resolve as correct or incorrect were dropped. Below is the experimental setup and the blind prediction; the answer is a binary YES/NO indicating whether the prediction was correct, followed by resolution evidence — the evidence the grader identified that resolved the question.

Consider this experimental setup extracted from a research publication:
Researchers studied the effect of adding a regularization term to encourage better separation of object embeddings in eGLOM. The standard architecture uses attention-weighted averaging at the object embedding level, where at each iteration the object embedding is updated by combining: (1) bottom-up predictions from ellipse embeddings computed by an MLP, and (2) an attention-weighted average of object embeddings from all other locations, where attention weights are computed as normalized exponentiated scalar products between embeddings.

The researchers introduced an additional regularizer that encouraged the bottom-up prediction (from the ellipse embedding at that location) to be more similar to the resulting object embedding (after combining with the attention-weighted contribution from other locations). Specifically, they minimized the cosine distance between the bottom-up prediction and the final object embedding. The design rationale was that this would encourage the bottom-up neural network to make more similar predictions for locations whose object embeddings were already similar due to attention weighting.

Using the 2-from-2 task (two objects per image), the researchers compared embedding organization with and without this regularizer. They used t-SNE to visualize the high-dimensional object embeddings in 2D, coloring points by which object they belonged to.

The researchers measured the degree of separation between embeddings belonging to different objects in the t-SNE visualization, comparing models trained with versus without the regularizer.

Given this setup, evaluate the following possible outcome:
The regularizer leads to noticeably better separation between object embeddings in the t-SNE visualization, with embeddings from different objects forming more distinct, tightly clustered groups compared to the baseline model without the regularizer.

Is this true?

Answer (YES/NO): YES